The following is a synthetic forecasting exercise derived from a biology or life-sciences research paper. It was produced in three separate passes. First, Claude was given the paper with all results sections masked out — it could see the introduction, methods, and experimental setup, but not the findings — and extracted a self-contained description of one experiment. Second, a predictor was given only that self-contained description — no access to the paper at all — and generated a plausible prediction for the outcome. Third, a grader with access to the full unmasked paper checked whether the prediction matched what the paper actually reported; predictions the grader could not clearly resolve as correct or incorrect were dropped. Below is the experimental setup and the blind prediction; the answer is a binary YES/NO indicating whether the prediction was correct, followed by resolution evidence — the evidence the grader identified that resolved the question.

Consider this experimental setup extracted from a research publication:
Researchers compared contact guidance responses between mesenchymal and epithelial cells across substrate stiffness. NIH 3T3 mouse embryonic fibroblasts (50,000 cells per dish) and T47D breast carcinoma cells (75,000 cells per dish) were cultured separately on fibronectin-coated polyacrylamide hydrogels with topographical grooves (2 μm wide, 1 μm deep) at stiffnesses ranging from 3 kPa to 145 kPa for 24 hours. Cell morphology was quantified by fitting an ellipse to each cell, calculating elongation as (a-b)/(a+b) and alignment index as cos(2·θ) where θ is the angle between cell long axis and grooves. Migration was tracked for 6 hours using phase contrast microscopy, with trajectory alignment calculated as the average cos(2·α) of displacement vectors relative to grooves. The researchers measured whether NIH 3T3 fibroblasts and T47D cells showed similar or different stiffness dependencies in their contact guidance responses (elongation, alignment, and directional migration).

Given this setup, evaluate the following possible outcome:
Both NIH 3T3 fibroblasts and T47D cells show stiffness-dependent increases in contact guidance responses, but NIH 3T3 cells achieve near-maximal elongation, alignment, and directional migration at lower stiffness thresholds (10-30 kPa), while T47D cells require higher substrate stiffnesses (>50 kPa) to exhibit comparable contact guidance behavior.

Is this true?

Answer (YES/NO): NO